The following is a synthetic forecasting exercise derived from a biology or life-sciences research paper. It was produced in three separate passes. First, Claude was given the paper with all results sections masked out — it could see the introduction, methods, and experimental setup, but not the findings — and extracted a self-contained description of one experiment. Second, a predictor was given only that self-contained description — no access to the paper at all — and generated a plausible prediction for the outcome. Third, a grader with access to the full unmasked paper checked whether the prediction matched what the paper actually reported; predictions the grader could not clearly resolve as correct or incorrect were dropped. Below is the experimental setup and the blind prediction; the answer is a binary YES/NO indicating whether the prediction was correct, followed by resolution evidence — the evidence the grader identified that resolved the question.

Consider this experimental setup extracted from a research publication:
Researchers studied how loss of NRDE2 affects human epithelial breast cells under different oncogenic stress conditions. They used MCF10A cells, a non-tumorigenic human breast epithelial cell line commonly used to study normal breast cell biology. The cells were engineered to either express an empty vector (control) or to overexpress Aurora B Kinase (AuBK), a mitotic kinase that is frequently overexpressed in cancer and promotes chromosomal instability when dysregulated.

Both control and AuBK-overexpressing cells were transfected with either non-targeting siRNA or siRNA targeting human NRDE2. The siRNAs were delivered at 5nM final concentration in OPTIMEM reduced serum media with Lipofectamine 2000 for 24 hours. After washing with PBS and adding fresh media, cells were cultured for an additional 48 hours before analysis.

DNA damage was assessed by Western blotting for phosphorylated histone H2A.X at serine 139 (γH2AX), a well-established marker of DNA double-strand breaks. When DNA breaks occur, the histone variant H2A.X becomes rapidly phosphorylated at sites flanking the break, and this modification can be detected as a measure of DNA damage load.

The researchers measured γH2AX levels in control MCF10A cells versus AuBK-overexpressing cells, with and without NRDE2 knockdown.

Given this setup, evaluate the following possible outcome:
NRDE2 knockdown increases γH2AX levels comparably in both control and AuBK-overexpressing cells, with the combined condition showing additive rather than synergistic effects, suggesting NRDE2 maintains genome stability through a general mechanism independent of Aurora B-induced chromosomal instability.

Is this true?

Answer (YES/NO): NO